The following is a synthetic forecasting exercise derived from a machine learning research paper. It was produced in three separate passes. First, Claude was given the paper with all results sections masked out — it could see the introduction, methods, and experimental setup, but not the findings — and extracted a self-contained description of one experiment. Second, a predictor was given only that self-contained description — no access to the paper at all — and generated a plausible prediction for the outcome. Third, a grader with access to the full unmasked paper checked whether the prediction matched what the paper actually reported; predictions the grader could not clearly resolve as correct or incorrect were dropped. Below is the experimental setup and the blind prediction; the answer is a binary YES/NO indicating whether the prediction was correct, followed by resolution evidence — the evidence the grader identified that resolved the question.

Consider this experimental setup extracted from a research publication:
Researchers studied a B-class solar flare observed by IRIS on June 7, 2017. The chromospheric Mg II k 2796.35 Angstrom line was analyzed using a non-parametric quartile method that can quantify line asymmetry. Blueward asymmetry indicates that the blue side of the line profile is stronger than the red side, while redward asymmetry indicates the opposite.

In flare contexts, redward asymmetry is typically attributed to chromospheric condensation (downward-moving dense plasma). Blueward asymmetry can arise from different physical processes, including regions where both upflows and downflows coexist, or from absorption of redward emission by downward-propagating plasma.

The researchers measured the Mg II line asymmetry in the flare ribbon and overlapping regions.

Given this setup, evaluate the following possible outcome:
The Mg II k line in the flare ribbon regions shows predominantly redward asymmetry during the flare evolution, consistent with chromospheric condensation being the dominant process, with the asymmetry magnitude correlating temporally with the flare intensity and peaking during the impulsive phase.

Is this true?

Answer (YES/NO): NO